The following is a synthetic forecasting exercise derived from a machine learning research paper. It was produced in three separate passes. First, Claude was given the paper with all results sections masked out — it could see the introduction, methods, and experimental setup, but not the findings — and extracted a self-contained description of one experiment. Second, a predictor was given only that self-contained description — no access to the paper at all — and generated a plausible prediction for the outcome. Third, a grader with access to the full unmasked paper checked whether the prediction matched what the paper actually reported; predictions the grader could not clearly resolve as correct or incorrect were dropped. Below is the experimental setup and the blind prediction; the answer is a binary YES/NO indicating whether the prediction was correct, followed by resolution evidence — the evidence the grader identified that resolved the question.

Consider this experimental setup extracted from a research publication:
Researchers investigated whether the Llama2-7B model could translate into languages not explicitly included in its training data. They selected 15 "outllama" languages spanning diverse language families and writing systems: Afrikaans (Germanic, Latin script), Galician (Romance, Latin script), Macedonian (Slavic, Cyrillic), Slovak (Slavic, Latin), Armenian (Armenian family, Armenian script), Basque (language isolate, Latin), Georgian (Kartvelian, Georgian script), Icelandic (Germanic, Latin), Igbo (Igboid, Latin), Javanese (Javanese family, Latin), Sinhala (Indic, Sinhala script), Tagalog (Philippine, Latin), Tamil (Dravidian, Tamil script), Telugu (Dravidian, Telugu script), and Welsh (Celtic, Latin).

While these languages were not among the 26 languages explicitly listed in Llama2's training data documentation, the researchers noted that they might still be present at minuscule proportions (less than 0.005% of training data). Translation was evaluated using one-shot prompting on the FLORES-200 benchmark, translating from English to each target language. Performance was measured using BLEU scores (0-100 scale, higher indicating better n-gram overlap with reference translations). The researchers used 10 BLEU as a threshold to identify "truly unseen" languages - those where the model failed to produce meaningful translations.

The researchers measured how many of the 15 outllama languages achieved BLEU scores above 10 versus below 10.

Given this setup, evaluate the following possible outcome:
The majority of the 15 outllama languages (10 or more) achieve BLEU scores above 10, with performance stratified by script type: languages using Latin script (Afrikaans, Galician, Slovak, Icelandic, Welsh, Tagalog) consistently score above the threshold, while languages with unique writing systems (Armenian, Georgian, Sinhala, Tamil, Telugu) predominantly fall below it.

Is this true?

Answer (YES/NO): NO